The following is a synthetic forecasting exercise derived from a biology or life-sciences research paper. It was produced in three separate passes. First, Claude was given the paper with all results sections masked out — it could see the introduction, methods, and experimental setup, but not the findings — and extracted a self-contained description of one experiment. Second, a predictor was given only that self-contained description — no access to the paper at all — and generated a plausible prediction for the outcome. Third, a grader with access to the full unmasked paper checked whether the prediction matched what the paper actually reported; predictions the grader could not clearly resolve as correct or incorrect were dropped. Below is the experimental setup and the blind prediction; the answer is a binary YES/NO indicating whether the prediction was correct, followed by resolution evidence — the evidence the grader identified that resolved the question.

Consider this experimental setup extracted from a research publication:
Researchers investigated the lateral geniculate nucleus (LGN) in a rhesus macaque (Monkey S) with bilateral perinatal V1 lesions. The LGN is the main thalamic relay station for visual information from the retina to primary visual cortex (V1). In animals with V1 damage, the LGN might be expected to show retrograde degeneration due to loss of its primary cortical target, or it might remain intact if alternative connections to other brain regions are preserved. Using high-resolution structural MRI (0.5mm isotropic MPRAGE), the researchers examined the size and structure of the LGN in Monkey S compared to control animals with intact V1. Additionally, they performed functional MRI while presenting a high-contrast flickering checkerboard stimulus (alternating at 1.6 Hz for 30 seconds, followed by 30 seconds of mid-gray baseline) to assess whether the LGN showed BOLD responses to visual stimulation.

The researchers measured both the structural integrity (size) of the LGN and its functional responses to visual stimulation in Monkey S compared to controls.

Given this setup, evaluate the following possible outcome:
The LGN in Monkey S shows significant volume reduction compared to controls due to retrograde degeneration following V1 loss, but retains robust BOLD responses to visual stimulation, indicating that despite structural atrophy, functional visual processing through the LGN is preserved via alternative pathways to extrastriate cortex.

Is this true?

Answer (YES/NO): NO